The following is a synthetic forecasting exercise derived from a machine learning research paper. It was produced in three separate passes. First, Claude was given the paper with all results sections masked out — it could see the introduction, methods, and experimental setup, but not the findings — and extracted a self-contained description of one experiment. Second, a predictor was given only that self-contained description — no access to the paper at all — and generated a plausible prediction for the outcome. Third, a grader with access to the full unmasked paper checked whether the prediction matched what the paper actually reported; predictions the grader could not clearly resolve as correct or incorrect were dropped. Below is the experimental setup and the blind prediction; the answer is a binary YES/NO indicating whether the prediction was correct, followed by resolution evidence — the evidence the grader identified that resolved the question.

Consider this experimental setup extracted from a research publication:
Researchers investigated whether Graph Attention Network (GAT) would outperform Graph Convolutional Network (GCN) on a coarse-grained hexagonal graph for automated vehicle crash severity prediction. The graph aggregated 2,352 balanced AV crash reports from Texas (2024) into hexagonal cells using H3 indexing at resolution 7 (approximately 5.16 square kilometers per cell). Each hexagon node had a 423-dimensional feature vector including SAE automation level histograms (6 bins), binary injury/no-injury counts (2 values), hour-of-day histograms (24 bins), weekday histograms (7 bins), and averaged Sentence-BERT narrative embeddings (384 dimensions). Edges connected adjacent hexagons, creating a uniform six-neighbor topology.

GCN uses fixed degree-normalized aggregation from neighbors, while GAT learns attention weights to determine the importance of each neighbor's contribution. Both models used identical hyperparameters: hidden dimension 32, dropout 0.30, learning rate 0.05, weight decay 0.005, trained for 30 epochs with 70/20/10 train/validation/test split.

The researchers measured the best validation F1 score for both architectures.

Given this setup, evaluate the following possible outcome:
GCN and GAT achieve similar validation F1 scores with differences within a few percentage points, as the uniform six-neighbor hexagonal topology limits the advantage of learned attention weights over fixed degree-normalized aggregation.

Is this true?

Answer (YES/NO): YES